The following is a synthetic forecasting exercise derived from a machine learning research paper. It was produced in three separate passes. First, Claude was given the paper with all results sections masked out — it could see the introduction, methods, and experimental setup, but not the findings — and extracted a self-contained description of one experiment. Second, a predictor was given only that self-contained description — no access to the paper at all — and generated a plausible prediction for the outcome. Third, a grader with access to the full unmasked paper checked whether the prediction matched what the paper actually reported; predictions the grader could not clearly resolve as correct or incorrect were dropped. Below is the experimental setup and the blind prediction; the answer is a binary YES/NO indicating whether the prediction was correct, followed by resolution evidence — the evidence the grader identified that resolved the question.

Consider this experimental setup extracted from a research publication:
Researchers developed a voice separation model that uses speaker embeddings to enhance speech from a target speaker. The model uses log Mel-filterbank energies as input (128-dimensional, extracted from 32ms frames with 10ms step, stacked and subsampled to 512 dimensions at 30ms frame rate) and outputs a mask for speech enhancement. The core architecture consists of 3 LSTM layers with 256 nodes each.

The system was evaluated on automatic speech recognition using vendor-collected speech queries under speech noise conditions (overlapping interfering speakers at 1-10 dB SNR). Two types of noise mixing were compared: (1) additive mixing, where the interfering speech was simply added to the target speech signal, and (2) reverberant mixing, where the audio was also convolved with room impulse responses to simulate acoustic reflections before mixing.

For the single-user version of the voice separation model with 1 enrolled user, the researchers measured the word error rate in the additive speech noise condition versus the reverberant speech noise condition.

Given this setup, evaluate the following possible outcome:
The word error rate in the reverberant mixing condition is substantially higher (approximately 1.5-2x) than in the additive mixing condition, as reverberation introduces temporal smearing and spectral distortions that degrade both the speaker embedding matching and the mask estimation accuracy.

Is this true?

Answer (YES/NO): NO